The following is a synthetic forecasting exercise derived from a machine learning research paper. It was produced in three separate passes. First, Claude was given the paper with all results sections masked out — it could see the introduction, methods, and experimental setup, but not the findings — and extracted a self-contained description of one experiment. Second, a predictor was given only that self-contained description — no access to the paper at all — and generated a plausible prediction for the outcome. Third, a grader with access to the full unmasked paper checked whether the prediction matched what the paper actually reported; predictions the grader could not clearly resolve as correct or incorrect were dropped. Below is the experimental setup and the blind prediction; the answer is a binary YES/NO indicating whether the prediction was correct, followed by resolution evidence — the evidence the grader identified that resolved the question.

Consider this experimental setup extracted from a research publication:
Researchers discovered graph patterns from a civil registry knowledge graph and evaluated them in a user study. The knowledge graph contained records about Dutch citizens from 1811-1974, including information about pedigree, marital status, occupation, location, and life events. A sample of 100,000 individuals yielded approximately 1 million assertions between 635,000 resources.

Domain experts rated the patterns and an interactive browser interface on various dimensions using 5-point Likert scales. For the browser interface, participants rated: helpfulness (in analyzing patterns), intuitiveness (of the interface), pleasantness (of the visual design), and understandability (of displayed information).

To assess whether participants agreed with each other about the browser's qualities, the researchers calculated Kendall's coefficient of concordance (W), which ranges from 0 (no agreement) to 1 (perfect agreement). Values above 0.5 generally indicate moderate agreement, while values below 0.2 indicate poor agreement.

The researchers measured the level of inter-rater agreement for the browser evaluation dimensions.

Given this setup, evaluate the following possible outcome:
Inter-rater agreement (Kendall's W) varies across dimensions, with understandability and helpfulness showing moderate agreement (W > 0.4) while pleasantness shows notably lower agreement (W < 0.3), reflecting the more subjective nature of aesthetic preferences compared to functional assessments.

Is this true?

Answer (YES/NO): NO